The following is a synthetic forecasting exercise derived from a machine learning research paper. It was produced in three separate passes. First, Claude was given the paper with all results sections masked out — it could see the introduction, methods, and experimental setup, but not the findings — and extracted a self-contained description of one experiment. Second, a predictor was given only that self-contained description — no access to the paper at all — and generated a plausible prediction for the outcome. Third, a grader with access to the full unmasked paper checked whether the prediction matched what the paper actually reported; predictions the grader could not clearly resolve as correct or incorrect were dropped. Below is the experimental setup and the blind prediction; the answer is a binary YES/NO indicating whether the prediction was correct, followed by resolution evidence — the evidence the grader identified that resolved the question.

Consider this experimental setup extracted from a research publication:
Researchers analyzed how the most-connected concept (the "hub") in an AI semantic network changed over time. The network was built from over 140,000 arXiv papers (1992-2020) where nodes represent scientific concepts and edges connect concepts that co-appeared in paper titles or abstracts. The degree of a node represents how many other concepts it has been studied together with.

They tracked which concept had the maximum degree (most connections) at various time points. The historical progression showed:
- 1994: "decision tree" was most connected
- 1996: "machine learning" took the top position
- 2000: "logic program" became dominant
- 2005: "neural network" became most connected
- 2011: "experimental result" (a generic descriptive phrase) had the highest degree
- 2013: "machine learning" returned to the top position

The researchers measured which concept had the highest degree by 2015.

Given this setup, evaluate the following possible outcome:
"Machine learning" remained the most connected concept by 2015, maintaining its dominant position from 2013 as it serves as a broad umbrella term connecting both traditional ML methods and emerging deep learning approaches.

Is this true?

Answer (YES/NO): NO